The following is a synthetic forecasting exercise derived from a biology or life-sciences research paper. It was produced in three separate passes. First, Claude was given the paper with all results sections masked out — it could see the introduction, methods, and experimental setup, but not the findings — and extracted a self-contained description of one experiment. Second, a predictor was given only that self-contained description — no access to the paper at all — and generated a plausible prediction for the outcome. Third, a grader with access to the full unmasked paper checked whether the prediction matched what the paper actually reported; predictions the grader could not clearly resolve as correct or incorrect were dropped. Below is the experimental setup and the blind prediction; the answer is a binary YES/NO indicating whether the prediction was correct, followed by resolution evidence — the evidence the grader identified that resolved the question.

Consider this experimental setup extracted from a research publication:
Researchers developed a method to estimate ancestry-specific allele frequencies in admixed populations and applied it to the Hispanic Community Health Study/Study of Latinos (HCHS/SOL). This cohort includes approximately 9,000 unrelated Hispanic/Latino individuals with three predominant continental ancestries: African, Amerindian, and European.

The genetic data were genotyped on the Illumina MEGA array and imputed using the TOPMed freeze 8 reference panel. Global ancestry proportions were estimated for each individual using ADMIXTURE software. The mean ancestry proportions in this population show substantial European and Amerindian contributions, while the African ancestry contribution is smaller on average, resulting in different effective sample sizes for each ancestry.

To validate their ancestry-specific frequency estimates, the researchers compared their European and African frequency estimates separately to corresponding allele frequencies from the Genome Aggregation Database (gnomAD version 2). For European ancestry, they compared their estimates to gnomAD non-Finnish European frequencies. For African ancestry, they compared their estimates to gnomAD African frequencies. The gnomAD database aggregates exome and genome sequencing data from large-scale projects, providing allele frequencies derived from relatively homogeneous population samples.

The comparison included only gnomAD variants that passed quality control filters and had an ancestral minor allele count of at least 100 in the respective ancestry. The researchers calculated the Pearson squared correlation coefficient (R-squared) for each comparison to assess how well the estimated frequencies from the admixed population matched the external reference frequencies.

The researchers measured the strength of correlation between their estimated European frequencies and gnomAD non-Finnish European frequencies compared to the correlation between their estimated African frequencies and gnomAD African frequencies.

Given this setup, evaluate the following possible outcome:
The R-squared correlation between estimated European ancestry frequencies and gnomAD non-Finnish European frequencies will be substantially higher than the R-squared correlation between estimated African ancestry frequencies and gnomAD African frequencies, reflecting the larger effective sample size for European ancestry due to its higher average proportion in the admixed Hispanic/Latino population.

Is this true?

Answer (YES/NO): NO